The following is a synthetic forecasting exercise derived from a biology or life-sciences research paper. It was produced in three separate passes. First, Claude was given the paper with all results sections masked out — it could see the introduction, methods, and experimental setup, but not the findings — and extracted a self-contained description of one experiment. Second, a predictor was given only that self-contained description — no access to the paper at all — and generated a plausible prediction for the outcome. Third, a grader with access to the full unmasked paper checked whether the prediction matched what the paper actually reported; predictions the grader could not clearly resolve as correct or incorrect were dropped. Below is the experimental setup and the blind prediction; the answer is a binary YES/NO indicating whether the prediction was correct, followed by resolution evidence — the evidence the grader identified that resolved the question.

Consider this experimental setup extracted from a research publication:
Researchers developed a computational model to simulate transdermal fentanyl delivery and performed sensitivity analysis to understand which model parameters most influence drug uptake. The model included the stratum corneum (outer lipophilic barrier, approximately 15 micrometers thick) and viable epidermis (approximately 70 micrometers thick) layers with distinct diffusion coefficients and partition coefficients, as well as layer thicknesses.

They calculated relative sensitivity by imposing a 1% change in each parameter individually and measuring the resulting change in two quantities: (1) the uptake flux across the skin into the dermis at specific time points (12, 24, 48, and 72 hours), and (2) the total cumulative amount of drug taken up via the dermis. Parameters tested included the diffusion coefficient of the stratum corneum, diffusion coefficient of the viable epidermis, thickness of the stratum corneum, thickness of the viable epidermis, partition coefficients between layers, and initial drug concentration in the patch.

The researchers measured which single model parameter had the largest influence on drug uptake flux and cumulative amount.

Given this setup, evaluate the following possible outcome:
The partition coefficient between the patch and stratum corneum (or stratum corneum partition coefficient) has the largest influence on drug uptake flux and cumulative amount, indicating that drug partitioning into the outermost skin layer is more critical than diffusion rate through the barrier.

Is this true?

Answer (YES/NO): YES